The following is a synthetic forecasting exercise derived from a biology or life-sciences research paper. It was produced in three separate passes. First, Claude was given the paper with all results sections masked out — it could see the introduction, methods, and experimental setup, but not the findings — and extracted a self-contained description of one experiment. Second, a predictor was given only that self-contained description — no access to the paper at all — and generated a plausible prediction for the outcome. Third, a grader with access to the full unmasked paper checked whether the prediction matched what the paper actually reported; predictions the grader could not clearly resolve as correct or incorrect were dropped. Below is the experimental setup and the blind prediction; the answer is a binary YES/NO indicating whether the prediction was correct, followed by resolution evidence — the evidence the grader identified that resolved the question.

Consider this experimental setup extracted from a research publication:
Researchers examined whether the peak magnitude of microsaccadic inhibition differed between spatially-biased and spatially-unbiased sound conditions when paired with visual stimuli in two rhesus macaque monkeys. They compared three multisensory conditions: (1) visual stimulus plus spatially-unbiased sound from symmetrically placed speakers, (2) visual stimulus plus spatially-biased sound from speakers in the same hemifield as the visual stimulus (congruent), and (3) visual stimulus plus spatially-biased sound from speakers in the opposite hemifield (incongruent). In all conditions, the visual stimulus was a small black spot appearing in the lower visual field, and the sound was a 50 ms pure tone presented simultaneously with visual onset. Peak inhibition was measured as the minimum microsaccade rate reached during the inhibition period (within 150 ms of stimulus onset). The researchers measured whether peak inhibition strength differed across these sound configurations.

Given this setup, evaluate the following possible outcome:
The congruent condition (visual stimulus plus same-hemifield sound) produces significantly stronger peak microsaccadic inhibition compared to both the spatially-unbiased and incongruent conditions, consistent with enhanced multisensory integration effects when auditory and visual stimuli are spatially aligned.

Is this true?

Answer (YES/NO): NO